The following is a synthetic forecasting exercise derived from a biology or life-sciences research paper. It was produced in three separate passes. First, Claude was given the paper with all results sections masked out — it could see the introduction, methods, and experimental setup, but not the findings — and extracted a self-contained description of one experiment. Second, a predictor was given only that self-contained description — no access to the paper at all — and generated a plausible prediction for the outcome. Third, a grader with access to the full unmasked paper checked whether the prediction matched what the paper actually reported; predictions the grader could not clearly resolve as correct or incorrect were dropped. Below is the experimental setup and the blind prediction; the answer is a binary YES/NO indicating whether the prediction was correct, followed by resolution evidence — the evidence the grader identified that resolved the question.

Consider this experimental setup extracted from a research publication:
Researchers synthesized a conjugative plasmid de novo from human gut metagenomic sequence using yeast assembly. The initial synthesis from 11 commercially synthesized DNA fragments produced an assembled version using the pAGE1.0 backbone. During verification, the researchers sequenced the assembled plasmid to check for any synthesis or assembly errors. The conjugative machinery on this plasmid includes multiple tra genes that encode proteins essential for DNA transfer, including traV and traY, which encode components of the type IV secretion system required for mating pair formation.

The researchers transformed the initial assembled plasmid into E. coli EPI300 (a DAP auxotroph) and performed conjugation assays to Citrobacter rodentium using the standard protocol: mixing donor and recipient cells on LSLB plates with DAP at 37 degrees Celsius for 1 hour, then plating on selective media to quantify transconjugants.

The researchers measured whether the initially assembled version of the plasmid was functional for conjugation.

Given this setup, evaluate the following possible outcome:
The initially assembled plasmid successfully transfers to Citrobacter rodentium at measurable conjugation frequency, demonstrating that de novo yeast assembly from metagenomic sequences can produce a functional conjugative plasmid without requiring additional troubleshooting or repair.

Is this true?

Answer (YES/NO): NO